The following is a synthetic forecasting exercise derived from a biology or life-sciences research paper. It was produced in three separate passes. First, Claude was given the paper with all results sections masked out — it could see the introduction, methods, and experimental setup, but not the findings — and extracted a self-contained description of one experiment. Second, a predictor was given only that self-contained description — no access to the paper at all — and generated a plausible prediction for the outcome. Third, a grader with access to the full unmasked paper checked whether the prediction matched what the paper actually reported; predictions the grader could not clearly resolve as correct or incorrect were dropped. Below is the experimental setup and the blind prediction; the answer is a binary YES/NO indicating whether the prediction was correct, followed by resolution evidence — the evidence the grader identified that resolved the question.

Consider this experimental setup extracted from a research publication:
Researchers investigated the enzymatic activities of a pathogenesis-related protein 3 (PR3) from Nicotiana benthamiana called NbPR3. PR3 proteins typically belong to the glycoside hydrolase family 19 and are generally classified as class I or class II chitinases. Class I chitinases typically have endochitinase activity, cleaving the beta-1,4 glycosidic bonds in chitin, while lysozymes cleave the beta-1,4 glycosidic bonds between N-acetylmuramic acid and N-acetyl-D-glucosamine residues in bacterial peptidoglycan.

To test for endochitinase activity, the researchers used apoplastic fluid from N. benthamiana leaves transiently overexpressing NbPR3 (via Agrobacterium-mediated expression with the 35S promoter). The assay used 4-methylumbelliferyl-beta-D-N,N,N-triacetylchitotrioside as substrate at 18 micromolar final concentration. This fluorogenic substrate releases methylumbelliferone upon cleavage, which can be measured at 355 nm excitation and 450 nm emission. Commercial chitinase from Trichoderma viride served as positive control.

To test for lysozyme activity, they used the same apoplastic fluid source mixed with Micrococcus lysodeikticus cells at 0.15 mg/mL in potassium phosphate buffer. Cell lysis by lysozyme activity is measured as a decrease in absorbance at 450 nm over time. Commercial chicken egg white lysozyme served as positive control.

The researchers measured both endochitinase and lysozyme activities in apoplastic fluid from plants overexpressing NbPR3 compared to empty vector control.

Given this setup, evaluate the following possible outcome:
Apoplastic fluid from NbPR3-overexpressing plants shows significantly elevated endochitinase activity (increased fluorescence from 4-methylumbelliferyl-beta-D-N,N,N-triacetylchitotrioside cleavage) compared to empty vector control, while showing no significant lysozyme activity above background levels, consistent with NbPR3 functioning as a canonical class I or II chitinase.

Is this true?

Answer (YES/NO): NO